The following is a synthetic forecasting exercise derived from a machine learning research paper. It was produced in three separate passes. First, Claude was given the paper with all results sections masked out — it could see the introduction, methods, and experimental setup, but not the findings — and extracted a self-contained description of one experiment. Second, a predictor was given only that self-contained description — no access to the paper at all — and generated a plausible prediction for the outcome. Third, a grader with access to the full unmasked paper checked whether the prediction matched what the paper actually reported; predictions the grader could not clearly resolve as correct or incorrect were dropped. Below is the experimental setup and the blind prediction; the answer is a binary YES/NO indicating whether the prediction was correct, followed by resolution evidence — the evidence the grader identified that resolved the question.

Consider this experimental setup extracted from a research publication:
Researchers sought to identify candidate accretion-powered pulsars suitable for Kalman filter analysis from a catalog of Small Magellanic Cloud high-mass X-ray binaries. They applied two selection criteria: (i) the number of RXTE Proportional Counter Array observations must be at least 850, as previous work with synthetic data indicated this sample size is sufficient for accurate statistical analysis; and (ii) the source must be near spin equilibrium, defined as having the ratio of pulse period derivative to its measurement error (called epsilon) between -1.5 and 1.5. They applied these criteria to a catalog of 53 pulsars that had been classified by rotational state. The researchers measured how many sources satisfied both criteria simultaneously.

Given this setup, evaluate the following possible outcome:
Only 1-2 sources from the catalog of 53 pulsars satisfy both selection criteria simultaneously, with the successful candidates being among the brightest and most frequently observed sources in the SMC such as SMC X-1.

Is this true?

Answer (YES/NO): NO